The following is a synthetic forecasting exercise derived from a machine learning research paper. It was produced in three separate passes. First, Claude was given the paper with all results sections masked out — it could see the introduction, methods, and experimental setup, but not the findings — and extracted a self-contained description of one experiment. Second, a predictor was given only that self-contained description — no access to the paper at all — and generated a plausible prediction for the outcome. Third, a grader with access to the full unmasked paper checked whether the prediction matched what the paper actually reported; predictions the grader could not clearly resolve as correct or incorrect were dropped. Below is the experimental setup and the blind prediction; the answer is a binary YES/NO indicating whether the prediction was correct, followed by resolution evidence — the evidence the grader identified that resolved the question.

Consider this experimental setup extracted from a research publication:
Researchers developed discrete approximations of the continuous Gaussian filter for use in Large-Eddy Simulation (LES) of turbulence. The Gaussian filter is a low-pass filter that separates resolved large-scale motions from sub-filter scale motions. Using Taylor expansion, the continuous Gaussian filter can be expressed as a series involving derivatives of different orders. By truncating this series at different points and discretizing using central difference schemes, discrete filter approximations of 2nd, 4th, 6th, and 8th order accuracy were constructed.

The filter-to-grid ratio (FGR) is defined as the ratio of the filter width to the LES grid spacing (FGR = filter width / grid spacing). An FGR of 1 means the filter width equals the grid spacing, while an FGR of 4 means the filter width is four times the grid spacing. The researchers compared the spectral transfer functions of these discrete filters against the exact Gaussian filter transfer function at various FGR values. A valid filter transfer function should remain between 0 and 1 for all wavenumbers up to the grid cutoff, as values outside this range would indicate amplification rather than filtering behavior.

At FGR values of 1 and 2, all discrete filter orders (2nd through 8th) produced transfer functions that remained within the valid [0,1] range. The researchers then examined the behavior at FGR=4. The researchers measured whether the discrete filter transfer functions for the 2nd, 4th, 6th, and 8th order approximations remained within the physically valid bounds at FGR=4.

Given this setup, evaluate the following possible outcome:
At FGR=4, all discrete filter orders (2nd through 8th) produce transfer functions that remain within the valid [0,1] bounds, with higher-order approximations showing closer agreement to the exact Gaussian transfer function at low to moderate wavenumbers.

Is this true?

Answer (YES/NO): NO